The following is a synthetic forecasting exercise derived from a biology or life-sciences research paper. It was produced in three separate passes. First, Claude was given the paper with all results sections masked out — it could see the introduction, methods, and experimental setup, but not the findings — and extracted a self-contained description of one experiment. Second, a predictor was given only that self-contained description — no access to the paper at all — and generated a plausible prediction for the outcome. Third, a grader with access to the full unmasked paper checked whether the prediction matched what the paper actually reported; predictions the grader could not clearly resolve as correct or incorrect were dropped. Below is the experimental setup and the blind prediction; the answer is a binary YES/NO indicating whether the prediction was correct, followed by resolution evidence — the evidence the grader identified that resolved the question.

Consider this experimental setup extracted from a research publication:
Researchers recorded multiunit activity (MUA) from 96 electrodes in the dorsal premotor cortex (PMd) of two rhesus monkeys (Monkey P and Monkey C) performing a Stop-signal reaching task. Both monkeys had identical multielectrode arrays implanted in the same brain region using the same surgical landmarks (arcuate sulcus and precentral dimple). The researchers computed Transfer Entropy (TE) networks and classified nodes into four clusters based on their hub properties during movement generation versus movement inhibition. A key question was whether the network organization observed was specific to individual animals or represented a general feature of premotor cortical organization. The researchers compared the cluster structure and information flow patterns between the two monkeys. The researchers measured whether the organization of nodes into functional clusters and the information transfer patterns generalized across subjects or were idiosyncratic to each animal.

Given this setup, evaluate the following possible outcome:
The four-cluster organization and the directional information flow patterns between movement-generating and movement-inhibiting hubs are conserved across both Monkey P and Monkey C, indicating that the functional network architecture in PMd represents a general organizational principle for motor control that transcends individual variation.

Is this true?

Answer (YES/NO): YES